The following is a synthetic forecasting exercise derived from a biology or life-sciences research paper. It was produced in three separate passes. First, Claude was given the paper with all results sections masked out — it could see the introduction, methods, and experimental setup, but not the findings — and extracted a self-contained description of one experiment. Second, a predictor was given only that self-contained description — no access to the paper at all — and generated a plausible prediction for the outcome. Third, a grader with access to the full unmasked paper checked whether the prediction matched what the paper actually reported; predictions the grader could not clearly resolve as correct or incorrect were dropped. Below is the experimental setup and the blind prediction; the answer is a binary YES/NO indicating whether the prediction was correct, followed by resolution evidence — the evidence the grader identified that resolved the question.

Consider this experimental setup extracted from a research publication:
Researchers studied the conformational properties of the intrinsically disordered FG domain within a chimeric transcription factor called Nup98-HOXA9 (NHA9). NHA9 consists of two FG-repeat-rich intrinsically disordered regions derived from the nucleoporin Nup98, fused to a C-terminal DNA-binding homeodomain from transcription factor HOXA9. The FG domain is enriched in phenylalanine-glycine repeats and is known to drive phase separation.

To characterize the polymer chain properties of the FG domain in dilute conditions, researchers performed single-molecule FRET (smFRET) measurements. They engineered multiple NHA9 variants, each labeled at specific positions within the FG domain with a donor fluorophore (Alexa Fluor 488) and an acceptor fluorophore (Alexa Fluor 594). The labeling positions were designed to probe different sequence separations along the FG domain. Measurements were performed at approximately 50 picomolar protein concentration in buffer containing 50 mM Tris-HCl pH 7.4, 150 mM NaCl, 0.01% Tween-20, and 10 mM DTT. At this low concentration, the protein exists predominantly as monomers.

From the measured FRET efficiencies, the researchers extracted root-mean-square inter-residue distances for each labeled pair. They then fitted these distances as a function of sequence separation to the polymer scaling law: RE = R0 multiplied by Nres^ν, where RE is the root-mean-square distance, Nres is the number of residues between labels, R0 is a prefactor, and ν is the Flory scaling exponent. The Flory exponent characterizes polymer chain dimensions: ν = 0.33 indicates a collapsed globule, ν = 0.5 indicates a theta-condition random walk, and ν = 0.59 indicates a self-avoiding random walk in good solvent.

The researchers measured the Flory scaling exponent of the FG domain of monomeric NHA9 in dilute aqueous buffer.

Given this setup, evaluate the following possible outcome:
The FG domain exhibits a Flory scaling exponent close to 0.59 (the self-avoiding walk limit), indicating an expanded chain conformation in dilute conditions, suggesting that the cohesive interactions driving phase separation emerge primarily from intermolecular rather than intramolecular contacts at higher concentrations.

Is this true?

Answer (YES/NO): NO